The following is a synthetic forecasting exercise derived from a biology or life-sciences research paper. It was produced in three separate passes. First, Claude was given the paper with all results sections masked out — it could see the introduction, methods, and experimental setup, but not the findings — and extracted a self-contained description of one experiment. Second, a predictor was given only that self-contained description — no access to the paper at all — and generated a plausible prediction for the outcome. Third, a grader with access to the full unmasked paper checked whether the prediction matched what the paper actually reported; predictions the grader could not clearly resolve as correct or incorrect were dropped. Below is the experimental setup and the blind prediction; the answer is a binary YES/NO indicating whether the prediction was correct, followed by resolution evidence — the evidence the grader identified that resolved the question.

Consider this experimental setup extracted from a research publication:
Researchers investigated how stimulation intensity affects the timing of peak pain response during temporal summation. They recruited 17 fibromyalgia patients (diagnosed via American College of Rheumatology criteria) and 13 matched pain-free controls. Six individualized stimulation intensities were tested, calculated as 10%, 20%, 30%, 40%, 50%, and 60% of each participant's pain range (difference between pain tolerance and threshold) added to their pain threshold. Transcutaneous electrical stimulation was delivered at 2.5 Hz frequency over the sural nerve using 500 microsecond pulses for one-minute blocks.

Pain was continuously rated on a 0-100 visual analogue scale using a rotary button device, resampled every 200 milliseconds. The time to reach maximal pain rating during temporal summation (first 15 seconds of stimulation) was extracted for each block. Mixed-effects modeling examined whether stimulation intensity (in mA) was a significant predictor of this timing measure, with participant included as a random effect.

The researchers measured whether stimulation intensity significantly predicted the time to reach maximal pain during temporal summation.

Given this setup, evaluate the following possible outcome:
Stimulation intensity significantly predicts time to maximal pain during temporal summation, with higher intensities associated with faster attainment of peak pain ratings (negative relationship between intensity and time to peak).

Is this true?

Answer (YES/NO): NO